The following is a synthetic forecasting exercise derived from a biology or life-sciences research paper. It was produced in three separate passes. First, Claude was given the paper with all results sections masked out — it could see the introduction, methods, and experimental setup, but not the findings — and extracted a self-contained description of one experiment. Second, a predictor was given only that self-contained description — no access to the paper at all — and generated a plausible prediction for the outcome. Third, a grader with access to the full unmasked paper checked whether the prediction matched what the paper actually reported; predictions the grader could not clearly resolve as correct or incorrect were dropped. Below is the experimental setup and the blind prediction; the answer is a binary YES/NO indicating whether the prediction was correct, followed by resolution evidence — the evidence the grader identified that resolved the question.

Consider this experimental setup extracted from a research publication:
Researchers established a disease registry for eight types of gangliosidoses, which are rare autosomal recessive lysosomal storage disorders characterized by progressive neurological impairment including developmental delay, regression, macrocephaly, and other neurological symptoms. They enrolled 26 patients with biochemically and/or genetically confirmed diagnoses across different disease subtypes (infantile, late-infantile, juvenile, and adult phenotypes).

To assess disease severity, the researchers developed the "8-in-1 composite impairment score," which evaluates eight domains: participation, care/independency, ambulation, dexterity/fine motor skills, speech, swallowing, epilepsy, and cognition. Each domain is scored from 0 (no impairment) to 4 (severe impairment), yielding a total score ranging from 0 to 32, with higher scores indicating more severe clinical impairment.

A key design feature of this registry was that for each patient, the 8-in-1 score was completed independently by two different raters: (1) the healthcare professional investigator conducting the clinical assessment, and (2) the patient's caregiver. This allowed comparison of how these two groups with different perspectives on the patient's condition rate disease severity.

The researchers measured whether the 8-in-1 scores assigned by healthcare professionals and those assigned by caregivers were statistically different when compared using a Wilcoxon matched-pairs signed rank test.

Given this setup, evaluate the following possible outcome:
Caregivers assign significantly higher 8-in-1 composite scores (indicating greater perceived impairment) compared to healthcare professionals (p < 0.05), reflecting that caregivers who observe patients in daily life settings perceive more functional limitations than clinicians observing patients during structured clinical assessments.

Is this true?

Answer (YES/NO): NO